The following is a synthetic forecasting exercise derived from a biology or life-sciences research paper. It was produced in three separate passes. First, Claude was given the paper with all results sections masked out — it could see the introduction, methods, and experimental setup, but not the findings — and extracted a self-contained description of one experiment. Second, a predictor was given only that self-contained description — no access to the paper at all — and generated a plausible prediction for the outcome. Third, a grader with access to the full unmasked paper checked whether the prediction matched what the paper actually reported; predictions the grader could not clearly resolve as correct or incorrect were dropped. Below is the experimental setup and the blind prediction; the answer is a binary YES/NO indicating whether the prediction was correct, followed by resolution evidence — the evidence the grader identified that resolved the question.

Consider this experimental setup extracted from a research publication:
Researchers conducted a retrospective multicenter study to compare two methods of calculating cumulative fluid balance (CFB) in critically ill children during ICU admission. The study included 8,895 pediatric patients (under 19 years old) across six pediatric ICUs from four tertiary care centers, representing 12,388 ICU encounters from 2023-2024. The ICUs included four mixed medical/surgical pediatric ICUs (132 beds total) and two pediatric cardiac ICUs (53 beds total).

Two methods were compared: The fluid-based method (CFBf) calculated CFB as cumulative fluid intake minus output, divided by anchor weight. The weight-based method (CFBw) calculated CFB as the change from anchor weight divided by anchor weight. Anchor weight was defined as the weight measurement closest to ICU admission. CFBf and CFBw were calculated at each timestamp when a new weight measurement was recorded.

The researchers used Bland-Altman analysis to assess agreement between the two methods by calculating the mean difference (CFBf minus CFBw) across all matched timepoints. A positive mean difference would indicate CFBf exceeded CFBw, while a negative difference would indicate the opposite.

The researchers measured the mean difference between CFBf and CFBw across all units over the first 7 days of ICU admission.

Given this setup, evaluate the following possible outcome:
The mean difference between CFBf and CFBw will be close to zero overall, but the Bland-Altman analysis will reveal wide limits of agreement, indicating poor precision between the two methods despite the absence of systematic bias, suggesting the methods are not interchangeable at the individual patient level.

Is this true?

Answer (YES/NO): NO